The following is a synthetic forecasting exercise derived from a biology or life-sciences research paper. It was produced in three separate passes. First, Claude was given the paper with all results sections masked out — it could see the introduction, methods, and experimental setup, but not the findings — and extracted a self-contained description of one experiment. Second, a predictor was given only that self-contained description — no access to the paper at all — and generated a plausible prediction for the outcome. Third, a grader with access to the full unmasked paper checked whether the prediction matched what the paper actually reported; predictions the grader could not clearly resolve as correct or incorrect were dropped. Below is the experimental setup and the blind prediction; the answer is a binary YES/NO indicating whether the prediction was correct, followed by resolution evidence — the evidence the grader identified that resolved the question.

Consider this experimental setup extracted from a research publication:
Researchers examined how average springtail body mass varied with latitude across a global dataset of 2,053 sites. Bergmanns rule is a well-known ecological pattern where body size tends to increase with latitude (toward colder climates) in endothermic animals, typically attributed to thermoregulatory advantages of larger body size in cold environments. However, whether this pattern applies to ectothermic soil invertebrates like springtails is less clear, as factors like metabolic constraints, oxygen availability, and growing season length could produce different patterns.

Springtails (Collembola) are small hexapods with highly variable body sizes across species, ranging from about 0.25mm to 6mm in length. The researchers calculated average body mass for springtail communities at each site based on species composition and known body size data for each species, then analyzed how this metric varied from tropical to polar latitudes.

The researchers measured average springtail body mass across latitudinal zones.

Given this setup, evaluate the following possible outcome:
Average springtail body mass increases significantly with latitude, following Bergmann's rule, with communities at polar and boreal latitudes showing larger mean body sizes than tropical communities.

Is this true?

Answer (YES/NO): NO